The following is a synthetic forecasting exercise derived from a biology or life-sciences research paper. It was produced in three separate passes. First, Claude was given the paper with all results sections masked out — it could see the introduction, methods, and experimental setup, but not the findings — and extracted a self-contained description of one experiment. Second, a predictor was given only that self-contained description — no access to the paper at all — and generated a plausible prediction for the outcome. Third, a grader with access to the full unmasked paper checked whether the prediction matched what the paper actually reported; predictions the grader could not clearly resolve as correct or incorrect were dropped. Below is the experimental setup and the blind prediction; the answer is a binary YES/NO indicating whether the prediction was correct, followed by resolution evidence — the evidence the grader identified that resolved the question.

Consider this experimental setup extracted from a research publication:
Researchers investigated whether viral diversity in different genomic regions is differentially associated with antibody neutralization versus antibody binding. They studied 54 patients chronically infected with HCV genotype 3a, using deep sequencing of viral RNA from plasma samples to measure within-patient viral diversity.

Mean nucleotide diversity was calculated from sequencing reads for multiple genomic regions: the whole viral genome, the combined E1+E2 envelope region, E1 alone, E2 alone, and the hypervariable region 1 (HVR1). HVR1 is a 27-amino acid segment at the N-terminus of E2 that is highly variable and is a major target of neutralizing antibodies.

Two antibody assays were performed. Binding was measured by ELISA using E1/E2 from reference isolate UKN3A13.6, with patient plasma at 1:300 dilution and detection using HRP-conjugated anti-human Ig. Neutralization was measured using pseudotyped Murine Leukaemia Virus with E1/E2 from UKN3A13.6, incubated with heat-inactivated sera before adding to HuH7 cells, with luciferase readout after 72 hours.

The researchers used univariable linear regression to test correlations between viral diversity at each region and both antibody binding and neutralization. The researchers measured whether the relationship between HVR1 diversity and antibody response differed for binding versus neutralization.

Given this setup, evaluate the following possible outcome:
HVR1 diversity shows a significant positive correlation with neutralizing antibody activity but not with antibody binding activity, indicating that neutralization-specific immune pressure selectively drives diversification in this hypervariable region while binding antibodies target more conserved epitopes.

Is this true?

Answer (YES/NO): NO